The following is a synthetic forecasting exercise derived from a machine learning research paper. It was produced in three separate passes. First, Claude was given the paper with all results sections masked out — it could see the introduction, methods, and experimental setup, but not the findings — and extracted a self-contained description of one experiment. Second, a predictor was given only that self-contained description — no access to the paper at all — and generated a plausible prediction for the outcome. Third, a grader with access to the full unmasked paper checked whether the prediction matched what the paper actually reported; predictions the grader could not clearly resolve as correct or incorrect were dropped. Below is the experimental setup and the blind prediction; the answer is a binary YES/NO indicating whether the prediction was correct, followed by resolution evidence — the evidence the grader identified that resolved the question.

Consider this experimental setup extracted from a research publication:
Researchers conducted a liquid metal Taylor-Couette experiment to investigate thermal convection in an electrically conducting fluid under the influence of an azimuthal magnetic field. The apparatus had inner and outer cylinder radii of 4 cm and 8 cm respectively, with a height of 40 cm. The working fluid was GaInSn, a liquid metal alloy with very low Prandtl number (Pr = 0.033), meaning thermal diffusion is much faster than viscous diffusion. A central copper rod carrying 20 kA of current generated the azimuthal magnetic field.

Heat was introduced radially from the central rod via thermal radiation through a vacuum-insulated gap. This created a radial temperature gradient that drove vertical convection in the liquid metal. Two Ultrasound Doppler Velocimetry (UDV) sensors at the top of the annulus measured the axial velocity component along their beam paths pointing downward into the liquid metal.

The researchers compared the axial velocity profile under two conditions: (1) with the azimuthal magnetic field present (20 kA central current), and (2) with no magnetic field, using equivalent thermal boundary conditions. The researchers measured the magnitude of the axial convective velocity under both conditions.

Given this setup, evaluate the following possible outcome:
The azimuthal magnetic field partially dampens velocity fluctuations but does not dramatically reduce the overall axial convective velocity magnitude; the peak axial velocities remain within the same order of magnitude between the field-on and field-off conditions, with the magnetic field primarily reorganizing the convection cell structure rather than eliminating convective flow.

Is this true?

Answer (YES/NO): NO